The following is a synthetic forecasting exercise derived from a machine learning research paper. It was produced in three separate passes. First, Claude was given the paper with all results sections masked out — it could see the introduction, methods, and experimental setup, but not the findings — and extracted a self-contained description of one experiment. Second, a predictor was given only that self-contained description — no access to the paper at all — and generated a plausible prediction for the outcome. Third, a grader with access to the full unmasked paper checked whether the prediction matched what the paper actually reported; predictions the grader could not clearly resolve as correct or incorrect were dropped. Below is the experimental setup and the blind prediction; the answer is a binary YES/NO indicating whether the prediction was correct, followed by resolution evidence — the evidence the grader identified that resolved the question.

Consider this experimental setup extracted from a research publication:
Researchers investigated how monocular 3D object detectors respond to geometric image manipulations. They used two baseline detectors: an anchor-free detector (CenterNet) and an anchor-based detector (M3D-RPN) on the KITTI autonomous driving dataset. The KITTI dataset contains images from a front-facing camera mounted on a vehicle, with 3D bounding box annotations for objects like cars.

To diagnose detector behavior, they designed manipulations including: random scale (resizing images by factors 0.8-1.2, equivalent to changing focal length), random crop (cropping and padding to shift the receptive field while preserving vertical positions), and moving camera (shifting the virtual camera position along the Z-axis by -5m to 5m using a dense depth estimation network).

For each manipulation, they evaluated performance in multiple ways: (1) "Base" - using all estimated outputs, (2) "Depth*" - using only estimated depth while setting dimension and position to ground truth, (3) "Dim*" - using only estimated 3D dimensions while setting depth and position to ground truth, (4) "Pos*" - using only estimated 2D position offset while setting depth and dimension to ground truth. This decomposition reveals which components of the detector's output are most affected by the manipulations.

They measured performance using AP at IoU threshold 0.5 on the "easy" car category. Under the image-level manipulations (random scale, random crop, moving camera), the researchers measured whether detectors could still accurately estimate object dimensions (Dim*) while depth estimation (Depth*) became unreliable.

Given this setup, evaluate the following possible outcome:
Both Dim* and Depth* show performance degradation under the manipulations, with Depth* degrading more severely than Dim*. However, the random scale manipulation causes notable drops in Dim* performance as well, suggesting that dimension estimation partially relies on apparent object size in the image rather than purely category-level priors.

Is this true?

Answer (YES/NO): NO